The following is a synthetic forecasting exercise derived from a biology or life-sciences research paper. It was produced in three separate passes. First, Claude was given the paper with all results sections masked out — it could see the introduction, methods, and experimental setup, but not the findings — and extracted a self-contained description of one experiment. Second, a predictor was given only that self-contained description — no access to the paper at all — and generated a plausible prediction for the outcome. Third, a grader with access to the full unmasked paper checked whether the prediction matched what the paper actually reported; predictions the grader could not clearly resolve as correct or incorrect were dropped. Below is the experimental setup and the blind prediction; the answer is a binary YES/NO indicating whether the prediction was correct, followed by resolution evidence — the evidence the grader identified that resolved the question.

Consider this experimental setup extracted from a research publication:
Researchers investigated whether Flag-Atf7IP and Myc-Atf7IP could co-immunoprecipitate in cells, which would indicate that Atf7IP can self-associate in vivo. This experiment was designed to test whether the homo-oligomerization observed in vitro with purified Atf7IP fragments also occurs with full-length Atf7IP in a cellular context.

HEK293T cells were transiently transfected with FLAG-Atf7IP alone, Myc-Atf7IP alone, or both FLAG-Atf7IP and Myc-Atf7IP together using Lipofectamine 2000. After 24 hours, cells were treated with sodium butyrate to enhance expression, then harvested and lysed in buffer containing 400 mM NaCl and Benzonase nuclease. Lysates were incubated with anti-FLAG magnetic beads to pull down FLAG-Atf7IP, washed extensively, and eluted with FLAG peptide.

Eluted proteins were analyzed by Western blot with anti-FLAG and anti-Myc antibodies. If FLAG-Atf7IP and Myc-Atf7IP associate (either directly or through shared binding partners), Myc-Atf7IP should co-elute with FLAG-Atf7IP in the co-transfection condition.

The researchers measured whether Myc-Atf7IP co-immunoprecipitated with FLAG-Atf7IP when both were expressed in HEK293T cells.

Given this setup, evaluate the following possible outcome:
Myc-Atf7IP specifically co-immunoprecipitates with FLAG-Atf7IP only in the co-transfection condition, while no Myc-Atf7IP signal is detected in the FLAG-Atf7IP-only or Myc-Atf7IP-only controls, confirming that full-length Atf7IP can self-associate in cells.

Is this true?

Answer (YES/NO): YES